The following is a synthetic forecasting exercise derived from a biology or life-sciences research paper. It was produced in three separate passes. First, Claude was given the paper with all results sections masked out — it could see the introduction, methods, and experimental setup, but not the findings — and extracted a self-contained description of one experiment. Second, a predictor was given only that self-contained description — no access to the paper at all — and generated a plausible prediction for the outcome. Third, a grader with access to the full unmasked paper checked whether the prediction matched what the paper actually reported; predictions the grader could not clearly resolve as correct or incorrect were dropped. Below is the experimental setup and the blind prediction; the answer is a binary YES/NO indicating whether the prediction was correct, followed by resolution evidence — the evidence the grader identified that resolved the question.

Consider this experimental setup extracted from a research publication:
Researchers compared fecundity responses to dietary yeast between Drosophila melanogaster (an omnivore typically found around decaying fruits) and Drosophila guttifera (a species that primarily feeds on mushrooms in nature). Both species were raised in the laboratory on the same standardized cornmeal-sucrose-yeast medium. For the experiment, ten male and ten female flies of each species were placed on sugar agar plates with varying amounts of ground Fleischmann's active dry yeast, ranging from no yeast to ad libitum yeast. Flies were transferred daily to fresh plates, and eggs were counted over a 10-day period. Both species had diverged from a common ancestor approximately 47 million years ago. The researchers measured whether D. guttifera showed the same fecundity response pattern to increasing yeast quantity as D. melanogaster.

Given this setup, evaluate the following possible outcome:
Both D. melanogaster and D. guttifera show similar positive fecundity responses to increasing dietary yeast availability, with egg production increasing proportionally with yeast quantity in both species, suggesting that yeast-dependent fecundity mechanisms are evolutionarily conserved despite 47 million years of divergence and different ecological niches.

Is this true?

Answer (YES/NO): NO